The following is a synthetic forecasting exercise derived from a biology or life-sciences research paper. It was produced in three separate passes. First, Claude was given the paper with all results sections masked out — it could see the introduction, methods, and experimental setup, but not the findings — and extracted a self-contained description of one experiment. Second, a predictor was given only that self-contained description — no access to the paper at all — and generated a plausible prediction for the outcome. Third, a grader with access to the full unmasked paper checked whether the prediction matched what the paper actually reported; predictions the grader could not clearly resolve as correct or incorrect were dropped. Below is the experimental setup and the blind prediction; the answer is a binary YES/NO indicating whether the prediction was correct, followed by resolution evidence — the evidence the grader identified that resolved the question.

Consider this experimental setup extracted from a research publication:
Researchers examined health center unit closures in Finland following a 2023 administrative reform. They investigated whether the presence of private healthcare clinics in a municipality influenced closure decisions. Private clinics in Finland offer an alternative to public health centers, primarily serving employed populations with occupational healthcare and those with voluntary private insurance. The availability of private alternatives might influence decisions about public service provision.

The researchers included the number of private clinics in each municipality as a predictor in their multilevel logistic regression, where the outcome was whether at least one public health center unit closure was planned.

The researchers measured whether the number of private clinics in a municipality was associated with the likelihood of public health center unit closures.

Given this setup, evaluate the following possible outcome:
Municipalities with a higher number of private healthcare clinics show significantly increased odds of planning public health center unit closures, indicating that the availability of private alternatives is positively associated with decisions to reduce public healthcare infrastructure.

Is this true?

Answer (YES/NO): NO